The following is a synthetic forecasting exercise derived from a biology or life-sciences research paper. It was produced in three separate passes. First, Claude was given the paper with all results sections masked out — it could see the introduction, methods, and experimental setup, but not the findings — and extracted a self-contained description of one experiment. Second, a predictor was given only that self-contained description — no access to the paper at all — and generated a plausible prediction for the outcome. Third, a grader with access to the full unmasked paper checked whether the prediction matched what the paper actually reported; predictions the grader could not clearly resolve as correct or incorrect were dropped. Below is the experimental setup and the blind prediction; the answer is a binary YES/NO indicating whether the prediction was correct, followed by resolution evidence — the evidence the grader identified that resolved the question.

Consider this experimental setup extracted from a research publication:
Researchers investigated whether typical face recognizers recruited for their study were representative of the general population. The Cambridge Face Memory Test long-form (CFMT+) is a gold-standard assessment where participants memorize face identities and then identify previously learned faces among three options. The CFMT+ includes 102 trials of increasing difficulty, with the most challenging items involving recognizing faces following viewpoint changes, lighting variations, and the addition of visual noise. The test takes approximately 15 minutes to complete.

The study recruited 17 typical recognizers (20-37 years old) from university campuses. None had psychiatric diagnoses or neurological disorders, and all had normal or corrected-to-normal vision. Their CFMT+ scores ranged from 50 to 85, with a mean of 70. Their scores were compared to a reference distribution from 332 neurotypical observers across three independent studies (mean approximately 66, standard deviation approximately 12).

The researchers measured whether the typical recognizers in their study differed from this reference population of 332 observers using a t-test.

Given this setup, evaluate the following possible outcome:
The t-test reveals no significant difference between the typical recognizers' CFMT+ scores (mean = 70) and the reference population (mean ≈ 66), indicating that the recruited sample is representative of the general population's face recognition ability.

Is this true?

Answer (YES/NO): YES